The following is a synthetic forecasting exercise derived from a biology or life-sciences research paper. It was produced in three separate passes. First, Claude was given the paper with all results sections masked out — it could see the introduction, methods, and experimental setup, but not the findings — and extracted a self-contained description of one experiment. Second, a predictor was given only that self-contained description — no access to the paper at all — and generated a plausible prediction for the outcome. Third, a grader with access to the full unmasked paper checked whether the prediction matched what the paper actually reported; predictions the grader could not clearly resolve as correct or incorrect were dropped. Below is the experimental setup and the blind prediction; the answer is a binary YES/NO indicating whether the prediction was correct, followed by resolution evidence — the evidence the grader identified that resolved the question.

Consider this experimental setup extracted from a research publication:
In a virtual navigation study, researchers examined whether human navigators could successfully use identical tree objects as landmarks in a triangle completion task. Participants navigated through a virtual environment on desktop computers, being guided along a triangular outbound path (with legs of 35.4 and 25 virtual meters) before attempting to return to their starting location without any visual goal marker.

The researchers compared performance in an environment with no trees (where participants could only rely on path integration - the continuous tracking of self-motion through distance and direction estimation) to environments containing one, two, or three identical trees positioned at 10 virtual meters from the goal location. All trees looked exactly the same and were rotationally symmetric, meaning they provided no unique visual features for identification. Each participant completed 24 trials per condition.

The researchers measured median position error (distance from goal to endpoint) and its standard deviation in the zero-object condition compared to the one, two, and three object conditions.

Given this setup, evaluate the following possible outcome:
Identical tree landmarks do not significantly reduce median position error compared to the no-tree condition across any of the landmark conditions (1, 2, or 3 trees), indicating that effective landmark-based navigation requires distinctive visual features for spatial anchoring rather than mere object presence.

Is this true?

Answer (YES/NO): NO